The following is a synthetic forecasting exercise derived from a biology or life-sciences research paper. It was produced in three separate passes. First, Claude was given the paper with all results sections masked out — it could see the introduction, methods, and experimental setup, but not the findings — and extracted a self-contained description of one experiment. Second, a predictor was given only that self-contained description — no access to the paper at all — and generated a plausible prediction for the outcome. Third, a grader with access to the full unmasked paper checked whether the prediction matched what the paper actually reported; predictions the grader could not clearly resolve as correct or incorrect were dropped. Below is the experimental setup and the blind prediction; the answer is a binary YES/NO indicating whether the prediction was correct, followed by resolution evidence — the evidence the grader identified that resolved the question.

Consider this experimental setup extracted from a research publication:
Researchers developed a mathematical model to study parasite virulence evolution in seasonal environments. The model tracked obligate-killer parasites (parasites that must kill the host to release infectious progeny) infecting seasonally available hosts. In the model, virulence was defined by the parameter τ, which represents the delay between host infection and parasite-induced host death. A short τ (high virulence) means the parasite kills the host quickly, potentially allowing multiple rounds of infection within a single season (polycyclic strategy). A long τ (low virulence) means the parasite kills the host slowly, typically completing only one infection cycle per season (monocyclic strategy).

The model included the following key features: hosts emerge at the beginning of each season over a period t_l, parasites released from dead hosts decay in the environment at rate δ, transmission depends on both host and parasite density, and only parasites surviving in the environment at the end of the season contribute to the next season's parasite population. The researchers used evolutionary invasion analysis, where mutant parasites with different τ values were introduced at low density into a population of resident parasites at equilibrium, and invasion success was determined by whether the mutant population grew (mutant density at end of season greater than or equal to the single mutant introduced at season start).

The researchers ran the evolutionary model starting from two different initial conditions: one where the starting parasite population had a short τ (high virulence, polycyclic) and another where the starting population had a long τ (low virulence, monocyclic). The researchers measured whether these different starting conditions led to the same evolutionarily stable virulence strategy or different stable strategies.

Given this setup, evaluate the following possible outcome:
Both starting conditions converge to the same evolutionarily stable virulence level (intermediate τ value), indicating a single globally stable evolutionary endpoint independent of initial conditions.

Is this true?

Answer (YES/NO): NO